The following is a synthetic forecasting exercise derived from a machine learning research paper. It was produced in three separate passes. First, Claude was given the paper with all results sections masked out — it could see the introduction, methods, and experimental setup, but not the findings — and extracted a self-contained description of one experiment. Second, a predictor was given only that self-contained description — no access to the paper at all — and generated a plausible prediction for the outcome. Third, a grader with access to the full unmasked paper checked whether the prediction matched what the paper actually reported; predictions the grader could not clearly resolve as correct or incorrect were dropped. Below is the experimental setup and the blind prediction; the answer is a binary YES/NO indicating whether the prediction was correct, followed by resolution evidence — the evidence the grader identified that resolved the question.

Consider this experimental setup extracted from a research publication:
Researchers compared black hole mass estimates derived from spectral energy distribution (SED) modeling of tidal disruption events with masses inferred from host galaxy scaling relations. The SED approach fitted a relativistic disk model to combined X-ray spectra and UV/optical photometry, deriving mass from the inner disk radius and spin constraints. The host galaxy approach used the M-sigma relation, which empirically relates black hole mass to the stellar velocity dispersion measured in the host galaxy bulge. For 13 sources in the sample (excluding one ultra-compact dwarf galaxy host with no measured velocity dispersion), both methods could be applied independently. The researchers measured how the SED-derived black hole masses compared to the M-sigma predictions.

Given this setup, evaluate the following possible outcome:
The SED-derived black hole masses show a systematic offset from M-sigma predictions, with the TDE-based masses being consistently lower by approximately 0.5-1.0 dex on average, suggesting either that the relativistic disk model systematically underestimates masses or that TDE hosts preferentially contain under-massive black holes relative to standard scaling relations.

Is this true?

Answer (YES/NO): NO